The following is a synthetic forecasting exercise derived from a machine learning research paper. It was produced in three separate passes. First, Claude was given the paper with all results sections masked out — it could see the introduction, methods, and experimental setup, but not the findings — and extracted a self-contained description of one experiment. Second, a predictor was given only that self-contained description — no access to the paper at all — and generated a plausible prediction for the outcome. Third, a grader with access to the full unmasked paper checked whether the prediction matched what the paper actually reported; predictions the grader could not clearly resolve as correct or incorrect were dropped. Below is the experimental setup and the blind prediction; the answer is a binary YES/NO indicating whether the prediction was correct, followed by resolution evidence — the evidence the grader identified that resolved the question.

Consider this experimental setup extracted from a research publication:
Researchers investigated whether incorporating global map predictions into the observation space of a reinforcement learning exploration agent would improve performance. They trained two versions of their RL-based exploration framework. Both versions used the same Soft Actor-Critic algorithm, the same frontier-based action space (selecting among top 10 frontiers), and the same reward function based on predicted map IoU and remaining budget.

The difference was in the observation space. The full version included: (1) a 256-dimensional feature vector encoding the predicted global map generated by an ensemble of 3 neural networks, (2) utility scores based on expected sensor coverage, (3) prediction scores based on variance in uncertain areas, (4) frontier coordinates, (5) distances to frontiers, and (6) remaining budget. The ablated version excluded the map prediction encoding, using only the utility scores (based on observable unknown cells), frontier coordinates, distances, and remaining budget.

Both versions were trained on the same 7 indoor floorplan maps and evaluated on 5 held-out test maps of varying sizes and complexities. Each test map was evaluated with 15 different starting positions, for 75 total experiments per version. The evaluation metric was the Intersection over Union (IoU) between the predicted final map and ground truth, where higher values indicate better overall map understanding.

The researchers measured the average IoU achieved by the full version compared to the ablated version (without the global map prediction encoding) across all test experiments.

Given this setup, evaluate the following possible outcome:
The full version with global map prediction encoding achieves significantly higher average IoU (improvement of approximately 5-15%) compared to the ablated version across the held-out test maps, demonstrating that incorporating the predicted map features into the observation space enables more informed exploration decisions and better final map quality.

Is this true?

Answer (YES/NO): NO